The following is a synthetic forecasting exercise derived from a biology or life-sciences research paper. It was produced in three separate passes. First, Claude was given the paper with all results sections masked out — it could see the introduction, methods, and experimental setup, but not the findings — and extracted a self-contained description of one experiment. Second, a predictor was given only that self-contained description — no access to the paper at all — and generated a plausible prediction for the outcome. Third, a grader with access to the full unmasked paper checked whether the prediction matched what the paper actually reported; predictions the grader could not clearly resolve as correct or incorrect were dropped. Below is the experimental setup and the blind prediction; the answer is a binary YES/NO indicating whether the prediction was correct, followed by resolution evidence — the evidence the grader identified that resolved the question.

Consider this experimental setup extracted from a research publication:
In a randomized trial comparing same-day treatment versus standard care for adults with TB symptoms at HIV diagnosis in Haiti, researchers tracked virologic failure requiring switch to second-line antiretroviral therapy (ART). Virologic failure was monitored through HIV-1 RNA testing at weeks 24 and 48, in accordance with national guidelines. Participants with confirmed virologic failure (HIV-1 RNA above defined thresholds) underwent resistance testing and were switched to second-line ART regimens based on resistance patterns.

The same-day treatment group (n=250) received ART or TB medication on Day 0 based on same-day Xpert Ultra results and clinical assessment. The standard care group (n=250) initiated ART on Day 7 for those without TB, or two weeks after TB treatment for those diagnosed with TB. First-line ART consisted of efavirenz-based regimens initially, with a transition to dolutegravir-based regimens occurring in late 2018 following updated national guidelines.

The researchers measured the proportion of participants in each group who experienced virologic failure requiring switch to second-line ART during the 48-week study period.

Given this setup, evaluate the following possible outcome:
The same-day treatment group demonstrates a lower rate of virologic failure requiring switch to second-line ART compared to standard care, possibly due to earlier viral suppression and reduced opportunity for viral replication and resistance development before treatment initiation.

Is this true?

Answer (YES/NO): NO